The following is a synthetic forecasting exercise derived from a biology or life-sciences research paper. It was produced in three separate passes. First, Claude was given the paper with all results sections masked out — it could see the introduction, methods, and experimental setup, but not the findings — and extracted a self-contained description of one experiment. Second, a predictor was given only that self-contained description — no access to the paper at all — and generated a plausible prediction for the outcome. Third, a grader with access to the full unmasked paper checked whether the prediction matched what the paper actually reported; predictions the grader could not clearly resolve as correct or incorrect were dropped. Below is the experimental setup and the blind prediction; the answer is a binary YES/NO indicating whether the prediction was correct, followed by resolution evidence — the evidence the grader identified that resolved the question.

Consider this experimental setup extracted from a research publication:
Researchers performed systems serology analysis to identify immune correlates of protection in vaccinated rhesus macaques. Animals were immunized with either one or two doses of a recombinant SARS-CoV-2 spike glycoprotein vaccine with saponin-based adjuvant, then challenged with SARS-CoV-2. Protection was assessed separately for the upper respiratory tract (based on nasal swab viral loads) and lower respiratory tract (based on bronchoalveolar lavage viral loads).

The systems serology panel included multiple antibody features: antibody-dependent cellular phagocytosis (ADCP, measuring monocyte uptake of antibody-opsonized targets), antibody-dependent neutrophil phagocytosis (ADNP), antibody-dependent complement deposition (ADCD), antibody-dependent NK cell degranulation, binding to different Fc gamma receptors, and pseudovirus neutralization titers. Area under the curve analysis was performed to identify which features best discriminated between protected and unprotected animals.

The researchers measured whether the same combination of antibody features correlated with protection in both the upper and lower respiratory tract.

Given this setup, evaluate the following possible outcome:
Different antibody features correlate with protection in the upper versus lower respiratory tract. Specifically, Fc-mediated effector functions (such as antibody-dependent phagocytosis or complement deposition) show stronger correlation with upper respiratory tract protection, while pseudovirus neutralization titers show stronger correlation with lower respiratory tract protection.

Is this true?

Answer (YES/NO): YES